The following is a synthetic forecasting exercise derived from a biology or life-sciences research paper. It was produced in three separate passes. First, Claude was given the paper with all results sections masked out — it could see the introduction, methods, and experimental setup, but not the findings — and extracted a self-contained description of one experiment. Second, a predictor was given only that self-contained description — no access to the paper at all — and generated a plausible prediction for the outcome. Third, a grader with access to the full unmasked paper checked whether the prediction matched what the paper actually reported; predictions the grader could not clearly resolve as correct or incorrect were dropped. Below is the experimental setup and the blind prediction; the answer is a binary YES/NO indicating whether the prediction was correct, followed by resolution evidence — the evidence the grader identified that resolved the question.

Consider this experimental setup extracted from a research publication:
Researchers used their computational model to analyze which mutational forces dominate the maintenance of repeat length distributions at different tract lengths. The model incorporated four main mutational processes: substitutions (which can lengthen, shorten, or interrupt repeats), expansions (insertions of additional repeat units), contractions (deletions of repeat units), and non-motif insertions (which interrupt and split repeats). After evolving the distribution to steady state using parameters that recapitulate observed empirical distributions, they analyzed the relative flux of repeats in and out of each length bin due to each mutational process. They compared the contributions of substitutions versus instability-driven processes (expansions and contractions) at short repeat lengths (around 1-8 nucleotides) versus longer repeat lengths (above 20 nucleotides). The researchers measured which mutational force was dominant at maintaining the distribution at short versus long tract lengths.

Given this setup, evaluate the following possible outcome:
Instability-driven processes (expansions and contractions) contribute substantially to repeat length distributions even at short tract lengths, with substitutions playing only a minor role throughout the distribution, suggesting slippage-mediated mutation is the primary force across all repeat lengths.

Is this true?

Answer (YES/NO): NO